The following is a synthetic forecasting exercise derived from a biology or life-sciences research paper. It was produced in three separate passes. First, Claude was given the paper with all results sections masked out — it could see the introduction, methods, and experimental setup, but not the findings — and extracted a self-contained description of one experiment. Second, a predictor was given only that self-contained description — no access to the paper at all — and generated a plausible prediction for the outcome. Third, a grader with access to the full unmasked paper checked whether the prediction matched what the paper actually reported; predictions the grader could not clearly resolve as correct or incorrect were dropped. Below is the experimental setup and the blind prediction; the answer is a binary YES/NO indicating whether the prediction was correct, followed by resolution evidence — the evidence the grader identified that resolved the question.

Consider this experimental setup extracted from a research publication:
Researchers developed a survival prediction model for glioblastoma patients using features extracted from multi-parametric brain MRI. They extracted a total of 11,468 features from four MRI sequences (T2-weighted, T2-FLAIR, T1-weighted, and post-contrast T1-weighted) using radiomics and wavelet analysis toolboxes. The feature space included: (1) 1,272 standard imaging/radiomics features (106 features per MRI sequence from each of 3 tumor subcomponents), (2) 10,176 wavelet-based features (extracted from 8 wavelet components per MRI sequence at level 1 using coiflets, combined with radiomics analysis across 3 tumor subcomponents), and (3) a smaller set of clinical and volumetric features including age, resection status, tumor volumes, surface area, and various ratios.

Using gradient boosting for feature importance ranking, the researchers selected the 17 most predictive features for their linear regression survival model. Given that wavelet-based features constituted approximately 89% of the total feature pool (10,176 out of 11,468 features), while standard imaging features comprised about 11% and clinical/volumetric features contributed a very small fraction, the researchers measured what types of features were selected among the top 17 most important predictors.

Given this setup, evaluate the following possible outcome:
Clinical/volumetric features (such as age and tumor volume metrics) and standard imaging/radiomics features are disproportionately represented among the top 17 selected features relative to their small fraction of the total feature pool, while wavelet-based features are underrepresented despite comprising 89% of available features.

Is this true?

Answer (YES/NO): YES